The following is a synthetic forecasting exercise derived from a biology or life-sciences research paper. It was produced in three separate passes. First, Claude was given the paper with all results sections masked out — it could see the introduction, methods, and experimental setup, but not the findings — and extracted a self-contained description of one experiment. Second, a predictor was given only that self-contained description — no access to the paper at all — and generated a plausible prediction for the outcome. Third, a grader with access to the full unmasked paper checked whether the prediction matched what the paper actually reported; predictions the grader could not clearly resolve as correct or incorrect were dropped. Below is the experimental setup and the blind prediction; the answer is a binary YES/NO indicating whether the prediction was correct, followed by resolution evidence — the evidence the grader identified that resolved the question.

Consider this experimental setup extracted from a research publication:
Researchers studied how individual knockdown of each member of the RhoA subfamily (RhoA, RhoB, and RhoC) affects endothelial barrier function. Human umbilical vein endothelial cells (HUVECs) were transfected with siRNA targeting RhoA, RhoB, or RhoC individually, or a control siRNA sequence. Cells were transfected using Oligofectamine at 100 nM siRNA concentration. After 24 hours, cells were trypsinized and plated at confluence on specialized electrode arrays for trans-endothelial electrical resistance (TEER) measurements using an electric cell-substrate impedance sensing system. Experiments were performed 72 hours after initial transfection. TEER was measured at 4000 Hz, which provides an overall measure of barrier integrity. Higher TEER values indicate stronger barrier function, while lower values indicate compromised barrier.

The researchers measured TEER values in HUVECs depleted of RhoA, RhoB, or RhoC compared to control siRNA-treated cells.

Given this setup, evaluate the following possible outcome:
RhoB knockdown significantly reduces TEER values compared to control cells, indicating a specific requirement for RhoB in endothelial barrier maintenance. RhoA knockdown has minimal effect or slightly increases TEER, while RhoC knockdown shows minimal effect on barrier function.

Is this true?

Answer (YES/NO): NO